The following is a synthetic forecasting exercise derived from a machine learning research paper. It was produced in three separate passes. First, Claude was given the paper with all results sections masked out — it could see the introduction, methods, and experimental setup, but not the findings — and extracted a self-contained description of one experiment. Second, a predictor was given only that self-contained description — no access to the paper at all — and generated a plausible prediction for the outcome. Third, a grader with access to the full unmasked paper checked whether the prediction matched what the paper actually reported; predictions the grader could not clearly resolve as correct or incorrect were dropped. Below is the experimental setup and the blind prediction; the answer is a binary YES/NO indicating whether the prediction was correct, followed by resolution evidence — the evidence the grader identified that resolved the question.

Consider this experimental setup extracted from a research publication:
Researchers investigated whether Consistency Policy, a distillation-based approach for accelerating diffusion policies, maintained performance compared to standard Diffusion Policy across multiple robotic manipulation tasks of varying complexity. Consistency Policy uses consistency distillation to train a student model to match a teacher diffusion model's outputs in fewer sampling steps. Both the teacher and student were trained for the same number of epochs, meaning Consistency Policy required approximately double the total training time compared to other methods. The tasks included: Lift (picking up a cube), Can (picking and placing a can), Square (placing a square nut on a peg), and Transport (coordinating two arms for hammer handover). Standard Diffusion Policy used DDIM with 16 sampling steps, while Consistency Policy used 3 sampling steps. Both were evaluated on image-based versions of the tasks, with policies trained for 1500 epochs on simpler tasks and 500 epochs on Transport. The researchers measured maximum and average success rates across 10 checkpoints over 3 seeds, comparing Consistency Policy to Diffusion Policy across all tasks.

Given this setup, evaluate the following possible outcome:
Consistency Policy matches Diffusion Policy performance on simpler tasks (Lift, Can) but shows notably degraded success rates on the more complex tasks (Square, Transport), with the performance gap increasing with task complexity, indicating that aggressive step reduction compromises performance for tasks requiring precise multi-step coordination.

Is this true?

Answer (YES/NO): NO